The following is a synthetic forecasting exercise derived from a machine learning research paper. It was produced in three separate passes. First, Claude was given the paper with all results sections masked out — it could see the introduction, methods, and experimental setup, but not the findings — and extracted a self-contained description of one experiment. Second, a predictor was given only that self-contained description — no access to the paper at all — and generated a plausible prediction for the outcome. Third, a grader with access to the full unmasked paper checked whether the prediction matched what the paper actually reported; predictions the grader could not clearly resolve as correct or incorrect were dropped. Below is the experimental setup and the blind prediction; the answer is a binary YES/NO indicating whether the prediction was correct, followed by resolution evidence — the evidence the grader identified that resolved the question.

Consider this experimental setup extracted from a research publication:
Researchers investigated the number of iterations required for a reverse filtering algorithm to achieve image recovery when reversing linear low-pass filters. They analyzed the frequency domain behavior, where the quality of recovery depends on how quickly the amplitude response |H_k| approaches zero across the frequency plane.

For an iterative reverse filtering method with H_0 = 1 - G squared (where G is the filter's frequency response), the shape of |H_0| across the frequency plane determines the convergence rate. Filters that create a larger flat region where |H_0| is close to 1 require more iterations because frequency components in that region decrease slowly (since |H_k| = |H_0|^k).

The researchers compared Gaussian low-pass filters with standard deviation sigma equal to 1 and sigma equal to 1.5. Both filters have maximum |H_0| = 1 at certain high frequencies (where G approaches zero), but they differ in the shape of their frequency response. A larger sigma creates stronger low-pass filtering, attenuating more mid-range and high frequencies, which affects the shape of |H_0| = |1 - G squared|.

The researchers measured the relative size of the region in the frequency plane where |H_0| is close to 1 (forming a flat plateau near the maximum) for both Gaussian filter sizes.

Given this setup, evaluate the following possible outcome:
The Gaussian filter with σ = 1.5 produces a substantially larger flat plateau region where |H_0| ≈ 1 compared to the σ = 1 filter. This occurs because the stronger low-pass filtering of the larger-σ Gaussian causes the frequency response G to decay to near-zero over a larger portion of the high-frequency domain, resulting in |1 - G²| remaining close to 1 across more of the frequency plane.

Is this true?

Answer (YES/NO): YES